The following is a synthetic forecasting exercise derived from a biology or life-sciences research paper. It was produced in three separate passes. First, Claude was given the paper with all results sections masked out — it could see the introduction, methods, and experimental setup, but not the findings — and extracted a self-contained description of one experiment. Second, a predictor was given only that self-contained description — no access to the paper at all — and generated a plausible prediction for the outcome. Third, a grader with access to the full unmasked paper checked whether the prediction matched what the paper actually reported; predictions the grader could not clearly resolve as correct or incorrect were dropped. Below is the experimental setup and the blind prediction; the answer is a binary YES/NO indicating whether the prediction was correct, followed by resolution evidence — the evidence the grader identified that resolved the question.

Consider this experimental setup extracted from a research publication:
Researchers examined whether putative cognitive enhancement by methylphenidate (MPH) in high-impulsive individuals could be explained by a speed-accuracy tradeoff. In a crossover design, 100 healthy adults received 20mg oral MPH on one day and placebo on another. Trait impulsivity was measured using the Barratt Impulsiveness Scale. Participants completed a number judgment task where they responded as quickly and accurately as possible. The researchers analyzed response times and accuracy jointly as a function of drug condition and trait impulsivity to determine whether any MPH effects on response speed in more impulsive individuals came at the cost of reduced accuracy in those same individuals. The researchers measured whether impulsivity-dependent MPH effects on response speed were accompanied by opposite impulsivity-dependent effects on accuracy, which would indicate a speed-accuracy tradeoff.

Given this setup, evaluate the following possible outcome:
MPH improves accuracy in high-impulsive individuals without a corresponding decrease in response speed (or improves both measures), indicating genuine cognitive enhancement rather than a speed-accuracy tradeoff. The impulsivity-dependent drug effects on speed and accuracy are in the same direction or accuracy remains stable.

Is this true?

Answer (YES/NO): YES